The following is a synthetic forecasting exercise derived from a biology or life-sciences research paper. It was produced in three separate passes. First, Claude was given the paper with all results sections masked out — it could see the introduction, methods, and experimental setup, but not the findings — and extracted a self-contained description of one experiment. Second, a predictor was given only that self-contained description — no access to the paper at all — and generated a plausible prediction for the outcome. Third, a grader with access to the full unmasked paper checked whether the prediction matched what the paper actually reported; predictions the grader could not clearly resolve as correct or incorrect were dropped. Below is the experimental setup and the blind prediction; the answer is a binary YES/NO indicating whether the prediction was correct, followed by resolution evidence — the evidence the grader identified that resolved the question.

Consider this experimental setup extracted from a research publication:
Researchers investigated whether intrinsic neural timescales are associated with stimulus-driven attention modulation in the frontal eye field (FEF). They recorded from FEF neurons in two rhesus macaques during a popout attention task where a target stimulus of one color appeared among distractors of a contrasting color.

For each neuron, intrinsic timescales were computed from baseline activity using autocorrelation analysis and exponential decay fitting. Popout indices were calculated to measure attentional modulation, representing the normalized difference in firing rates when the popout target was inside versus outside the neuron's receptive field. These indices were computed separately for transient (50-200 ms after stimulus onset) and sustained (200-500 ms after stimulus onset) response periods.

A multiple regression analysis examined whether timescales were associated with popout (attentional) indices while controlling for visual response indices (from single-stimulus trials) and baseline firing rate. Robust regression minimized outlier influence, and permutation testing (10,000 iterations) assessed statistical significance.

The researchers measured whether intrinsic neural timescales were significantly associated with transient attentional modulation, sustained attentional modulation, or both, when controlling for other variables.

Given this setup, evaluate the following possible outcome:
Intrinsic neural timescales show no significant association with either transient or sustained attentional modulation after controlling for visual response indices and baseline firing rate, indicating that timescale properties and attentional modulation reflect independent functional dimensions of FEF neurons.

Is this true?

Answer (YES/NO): NO